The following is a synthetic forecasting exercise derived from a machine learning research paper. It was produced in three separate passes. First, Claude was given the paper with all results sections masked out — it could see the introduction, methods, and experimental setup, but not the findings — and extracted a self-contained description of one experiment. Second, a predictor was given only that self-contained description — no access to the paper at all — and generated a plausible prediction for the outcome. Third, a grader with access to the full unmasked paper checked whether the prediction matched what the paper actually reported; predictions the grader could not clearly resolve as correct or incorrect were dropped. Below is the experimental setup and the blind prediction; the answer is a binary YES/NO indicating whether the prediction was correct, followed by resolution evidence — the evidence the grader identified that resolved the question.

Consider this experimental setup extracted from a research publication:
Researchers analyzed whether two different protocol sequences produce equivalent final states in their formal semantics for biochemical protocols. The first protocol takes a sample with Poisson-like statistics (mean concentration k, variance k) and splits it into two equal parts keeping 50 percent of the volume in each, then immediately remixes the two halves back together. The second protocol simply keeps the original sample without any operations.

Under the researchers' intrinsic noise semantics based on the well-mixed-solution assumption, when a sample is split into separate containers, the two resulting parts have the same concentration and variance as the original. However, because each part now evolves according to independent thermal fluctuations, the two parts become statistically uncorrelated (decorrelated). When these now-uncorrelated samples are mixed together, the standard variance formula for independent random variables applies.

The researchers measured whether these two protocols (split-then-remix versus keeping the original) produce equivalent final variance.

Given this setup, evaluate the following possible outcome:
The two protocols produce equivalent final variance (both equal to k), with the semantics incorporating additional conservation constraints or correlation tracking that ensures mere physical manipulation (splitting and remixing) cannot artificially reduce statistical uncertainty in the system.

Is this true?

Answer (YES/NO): NO